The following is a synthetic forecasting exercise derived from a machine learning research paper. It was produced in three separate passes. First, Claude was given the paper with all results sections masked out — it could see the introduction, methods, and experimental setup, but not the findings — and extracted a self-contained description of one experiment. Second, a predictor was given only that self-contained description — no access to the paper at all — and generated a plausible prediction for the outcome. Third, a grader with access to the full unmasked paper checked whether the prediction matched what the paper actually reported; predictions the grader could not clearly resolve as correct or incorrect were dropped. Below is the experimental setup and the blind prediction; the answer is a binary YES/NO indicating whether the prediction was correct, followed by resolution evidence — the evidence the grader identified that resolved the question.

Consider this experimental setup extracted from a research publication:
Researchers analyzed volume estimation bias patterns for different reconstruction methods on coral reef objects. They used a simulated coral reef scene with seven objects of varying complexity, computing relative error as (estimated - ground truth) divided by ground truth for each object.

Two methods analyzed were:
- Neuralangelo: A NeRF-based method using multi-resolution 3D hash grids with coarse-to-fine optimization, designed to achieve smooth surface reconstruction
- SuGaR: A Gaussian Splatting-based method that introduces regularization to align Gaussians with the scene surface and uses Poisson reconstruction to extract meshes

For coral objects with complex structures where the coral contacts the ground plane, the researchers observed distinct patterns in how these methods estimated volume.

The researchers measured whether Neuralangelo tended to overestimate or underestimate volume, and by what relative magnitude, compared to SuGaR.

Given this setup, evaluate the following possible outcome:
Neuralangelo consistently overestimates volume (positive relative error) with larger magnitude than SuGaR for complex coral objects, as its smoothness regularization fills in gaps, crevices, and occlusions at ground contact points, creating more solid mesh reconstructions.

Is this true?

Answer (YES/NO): YES